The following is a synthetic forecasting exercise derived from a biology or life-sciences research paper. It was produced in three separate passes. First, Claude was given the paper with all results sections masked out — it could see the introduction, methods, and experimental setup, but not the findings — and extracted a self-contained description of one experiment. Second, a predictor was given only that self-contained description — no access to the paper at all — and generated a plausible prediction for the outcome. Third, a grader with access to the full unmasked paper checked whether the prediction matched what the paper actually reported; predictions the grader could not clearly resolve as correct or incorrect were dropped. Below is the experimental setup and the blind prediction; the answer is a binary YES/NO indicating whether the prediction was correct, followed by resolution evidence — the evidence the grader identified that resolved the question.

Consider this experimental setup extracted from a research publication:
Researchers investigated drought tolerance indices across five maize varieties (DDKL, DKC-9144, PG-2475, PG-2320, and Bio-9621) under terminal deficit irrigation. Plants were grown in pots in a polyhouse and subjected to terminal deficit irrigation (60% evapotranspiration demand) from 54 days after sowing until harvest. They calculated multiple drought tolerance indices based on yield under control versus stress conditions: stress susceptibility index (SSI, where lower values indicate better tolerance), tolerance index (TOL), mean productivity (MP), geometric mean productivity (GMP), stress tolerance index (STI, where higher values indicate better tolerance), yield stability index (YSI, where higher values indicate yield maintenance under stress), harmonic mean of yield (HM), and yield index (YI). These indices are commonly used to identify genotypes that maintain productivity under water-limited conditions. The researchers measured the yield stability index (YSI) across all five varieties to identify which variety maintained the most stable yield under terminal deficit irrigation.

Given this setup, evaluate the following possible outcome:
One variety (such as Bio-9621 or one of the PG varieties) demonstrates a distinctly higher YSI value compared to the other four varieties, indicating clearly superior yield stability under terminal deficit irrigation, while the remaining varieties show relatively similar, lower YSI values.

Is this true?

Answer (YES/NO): NO